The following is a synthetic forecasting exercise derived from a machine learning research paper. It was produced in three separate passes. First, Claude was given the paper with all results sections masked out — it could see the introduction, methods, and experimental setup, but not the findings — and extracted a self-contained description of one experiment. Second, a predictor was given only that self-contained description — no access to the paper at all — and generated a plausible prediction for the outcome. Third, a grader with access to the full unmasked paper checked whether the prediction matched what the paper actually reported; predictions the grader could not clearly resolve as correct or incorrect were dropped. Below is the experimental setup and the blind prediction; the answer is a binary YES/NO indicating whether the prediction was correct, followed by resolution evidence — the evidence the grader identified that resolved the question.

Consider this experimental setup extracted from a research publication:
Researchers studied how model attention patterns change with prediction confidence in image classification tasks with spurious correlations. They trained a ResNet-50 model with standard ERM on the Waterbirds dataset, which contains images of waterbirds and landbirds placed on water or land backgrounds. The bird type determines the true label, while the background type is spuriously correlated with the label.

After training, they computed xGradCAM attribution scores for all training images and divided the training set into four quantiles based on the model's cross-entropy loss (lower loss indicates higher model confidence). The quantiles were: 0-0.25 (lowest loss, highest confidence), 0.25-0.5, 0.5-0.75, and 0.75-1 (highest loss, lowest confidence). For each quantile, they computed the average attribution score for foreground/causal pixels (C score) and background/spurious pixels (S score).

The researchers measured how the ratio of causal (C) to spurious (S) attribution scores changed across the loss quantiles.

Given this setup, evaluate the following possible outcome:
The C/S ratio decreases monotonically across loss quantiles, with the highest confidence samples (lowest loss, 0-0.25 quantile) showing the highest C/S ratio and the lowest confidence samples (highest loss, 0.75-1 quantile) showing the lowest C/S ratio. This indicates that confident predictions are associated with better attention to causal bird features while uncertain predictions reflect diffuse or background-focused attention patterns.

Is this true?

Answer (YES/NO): YES